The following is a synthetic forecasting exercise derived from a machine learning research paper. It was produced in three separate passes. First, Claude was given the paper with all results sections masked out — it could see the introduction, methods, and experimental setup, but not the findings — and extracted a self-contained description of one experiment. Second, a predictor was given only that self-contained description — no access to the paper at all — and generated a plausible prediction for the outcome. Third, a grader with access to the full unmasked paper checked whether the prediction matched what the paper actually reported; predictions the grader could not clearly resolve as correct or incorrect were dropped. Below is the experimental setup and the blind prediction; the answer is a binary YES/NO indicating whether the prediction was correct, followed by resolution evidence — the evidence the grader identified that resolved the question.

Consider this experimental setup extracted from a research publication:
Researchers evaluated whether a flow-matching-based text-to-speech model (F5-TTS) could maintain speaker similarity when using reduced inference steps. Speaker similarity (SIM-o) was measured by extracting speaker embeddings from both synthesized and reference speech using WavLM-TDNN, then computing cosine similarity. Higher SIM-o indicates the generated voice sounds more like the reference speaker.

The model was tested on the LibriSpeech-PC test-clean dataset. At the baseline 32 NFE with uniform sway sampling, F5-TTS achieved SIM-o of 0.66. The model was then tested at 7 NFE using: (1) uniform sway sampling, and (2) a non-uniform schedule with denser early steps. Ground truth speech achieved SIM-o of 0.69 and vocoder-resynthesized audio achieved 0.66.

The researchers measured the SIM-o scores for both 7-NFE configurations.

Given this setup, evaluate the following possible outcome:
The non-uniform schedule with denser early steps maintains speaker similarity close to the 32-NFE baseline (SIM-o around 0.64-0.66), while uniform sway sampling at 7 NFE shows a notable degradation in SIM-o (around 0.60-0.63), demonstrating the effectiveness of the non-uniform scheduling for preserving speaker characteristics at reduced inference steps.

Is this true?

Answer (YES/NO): YES